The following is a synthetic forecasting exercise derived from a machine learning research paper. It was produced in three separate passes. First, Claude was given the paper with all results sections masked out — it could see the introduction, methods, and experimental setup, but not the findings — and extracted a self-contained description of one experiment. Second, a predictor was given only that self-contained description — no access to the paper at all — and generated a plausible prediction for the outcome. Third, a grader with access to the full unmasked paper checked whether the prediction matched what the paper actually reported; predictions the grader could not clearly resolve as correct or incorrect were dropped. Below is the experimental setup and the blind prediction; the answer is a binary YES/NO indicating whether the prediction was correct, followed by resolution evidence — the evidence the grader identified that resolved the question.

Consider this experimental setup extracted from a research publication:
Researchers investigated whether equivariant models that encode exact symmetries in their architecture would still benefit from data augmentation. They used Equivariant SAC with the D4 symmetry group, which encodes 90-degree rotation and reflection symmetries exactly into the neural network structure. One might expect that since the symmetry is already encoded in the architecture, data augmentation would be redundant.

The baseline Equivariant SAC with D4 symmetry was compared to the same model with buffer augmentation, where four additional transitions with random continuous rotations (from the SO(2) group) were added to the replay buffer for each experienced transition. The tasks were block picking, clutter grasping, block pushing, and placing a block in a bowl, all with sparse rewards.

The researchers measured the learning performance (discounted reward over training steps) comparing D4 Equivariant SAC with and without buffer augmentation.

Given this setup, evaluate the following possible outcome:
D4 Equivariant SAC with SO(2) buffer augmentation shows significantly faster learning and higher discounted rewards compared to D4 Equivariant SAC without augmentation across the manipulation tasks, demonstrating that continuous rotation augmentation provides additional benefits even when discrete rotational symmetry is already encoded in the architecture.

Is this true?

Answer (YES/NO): YES